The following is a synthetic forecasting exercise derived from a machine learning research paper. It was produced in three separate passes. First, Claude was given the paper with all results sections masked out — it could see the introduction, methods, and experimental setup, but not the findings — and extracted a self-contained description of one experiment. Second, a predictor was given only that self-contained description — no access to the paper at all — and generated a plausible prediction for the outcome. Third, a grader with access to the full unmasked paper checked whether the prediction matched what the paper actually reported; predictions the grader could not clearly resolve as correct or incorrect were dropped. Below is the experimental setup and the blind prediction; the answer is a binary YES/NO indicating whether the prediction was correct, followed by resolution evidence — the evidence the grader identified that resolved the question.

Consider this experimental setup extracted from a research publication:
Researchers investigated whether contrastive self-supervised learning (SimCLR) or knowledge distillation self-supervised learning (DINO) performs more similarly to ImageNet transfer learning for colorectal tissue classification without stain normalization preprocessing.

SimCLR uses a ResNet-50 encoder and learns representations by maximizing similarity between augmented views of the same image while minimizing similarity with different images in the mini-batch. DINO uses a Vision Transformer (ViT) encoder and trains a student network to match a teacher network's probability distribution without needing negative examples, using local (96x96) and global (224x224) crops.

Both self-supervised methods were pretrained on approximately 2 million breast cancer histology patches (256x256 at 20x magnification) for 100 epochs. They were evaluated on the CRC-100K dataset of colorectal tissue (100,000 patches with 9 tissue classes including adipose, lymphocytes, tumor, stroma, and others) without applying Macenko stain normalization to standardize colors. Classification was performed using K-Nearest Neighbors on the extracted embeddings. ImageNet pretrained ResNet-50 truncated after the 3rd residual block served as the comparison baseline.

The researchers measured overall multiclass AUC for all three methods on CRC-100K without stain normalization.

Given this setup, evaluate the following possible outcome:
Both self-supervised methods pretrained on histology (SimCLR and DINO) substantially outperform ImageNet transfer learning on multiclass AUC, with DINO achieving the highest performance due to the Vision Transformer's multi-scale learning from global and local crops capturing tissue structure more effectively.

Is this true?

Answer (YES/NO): NO